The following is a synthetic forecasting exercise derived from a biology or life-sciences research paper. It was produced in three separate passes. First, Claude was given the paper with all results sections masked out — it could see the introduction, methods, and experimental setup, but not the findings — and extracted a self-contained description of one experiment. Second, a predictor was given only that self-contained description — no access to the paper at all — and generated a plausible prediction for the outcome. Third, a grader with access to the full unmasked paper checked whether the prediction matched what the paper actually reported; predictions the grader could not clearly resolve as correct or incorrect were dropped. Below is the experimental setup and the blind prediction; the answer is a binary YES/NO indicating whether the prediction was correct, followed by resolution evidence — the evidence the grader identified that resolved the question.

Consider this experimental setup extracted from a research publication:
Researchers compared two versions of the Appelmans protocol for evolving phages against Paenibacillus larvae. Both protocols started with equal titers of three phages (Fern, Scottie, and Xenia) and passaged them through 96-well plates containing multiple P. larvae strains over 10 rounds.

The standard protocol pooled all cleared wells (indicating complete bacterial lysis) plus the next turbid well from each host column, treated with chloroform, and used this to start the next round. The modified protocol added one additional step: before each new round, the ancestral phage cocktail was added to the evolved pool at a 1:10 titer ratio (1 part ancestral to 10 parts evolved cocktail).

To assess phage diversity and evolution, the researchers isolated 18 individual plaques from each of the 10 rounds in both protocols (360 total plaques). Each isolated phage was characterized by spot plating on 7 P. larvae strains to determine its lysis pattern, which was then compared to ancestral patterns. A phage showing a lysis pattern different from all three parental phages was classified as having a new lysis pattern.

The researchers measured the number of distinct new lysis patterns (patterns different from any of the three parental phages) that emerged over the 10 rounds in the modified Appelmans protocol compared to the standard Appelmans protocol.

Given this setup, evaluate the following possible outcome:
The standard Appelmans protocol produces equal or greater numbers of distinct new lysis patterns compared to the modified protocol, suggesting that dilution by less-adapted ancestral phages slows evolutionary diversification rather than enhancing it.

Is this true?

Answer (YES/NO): NO